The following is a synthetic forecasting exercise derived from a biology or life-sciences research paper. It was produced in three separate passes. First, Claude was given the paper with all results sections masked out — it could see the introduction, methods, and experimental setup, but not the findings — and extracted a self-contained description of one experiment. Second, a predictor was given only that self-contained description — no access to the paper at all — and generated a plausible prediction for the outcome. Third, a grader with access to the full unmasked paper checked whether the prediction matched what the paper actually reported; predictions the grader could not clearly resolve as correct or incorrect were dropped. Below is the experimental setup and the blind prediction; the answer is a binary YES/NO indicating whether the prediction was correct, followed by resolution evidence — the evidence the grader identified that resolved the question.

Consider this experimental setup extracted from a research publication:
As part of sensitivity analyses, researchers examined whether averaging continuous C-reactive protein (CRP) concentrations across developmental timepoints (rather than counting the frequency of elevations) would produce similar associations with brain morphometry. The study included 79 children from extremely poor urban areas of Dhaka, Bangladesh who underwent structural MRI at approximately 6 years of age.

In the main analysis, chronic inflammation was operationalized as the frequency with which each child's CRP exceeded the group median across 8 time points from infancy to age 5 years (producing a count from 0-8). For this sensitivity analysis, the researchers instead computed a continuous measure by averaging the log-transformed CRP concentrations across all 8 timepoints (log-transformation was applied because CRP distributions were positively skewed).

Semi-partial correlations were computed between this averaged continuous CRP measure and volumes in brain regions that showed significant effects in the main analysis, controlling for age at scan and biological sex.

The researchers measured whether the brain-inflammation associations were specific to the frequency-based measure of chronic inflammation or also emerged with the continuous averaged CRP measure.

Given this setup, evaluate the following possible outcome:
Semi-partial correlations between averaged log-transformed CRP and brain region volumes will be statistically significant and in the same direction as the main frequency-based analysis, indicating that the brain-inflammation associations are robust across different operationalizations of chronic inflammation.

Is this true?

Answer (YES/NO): NO